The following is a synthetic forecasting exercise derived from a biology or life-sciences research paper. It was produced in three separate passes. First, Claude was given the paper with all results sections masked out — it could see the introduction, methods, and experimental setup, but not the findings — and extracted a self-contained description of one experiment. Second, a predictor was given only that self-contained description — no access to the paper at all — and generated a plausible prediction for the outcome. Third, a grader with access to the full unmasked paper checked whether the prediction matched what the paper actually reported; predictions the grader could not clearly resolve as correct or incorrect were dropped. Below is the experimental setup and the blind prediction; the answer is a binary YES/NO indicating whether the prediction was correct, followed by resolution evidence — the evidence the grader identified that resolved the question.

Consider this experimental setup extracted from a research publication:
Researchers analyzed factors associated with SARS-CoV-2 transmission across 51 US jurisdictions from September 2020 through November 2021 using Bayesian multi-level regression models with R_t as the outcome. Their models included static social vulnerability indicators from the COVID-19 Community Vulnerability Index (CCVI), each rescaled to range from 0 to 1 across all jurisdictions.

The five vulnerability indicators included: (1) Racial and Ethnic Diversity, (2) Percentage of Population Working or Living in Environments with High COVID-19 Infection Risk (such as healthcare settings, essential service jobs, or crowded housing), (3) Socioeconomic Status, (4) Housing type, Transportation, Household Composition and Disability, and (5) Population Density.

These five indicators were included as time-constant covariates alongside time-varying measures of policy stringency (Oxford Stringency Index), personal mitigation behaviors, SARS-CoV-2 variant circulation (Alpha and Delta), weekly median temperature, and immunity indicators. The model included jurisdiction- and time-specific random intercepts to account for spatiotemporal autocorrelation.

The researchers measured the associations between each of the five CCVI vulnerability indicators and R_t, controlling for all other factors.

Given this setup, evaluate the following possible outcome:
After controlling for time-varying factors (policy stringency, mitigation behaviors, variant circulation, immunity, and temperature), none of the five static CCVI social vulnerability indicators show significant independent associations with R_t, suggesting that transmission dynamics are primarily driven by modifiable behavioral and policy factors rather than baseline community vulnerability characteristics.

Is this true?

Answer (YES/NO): NO